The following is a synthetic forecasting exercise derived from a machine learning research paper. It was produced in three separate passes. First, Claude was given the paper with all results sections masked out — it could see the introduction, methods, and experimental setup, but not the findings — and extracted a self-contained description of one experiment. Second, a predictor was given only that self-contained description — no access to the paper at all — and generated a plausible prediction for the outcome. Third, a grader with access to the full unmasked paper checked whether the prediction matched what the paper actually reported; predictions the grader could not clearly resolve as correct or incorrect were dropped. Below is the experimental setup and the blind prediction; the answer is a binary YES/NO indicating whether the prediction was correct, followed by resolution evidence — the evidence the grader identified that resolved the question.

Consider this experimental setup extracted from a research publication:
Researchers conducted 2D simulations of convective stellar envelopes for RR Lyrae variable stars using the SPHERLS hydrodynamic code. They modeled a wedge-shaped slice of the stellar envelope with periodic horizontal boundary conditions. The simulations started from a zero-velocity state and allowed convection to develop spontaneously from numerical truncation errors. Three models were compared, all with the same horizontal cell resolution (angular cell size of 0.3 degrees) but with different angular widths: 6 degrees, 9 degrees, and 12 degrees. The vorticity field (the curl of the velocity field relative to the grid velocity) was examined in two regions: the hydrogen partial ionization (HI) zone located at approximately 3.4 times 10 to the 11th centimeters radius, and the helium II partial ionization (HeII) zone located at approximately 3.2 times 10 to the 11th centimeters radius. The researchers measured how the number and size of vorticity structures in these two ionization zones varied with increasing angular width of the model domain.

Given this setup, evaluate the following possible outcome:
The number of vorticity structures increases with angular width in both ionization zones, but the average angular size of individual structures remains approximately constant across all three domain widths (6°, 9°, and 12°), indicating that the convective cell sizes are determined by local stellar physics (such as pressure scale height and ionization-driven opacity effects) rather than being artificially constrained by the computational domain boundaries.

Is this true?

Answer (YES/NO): NO